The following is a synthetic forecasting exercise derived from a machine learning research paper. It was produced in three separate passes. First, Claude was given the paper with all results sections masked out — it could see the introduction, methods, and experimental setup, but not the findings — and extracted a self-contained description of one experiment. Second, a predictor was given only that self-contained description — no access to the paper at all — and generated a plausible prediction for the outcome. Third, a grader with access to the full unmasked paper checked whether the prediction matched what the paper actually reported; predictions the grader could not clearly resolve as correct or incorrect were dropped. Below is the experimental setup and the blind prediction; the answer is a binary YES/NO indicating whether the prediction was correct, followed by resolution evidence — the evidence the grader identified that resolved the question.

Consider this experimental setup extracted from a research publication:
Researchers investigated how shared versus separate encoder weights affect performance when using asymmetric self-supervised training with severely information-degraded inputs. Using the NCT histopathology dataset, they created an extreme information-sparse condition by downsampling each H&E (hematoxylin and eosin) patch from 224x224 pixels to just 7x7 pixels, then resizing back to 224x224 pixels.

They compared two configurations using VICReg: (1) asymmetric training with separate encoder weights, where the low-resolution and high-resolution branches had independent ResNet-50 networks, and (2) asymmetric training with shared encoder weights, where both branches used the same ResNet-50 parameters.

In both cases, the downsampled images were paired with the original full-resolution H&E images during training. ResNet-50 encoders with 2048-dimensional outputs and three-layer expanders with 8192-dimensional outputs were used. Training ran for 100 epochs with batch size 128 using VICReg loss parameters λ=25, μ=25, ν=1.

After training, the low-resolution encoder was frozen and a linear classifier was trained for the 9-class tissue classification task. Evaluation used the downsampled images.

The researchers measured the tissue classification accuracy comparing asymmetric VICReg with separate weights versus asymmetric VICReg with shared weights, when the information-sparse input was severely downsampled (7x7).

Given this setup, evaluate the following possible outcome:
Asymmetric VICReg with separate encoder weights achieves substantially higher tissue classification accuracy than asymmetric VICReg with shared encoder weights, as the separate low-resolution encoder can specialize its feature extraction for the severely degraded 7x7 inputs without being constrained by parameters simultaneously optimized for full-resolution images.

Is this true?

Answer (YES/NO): NO